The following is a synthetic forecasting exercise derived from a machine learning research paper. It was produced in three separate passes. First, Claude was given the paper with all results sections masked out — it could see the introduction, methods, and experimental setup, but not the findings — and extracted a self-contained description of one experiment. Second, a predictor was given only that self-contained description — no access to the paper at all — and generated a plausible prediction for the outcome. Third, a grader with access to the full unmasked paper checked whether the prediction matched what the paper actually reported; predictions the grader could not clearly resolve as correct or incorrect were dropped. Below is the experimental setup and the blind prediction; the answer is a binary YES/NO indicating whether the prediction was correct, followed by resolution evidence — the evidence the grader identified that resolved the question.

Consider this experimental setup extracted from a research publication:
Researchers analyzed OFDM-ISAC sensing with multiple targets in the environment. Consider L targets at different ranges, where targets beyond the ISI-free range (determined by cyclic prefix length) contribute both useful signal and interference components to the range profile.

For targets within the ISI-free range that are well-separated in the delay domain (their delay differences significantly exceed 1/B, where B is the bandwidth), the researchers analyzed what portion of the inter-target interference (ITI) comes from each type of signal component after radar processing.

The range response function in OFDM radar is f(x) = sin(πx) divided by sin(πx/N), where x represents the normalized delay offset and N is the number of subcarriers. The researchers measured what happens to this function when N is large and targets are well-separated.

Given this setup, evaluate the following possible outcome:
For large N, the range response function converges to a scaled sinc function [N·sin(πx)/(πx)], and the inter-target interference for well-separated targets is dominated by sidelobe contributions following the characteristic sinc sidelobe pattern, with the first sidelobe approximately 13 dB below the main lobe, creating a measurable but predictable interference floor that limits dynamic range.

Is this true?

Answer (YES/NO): NO